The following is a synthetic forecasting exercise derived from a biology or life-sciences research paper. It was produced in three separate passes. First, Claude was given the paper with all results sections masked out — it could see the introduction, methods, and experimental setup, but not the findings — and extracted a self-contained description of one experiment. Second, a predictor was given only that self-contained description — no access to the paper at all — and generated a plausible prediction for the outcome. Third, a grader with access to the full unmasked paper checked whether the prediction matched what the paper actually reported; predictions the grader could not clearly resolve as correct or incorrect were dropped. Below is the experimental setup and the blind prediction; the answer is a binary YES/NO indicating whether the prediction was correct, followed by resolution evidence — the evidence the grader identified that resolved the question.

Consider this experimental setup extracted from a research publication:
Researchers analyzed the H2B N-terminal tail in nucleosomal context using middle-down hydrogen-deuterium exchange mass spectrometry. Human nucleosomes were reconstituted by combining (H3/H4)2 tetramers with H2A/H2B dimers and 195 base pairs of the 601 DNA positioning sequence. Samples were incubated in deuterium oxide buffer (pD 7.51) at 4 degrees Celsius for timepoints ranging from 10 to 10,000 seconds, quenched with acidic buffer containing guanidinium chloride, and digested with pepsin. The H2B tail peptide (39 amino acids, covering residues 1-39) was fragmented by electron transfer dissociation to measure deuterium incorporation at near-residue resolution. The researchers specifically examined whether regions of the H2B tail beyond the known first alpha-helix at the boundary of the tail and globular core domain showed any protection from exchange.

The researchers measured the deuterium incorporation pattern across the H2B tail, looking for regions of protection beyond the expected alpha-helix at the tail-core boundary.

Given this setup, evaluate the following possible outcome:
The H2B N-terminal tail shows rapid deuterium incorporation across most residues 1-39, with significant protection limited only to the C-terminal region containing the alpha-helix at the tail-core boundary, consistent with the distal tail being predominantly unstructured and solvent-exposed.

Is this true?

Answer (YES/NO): NO